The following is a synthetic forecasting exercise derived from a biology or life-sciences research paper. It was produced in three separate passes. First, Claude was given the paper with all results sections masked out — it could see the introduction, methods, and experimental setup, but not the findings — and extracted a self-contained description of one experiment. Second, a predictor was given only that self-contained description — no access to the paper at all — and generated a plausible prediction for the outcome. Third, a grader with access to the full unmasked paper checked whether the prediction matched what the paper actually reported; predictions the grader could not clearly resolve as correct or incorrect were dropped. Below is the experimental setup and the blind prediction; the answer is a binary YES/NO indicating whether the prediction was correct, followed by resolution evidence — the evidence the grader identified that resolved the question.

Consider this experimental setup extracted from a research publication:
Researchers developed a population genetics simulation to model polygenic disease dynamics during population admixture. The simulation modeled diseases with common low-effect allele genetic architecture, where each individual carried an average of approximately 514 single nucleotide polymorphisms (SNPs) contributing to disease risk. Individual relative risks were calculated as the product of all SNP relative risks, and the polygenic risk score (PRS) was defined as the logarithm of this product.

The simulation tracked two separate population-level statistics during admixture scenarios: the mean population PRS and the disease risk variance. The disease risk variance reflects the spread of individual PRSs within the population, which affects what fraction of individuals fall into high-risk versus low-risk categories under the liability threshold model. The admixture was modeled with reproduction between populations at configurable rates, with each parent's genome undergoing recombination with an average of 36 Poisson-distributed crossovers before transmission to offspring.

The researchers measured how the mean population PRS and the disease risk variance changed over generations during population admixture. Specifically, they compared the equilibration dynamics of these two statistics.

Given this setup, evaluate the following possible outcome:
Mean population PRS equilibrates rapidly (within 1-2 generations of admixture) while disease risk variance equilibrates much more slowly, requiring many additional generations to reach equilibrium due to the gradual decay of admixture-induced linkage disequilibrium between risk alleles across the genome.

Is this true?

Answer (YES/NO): YES